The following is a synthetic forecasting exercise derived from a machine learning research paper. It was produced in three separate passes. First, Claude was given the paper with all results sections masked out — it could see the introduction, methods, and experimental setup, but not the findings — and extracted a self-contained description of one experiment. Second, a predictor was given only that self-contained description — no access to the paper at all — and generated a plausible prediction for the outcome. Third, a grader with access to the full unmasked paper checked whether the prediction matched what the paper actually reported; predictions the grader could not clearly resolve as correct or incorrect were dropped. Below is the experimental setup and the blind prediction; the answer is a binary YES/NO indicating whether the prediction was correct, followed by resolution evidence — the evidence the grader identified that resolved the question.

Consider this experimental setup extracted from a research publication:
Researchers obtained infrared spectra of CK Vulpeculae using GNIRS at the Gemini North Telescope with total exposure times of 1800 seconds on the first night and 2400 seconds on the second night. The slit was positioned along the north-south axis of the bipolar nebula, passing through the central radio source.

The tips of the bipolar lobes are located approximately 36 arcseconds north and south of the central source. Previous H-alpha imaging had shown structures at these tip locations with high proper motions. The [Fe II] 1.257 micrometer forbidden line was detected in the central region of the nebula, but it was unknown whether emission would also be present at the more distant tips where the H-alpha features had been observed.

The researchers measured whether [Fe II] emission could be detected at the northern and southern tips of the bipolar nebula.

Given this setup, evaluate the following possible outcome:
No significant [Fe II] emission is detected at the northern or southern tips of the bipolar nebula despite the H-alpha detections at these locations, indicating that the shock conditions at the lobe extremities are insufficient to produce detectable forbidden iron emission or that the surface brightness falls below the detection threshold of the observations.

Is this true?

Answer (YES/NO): NO